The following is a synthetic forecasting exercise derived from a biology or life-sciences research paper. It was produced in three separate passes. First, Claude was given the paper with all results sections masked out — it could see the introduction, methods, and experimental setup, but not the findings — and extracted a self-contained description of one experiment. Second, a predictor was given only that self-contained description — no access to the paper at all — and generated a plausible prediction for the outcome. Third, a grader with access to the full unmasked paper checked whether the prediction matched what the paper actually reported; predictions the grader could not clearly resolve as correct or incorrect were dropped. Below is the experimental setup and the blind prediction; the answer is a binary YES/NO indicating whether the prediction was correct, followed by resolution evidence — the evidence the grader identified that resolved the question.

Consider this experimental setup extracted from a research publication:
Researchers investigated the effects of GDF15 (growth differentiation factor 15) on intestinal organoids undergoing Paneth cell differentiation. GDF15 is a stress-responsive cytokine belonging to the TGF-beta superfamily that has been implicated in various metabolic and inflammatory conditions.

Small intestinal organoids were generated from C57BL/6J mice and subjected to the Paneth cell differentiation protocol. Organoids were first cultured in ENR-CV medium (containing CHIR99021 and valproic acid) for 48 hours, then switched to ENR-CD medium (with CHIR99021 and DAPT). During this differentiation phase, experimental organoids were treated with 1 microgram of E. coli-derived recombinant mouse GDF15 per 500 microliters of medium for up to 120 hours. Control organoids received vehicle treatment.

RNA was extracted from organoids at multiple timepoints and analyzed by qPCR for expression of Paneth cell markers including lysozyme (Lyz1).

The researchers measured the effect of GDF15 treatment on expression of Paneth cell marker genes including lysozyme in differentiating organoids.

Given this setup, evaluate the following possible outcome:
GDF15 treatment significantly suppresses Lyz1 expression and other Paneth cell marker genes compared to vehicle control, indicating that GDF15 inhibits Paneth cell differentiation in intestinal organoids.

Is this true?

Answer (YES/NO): YES